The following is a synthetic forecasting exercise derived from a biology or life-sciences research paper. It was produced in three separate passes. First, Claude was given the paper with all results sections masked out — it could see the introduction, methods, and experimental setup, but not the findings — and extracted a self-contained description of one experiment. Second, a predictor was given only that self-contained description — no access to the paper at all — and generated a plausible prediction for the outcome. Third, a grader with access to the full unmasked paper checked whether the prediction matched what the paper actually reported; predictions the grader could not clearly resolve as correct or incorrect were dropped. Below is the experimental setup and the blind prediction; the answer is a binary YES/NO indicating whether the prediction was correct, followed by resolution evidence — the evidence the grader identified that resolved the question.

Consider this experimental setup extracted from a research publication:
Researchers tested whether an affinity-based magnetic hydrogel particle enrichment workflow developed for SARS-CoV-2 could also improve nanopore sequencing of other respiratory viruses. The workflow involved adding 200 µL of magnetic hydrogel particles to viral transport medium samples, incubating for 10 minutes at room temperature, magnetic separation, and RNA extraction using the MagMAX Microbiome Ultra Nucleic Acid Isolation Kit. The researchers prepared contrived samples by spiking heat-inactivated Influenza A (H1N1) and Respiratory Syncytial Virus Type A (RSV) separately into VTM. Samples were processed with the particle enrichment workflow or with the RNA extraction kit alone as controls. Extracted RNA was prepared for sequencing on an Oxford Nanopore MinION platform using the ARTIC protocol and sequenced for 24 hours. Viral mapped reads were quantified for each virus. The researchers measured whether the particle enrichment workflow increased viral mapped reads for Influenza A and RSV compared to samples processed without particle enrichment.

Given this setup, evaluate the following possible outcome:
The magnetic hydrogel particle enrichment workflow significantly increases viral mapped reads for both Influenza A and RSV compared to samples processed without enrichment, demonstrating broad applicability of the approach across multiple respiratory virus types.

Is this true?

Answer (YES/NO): YES